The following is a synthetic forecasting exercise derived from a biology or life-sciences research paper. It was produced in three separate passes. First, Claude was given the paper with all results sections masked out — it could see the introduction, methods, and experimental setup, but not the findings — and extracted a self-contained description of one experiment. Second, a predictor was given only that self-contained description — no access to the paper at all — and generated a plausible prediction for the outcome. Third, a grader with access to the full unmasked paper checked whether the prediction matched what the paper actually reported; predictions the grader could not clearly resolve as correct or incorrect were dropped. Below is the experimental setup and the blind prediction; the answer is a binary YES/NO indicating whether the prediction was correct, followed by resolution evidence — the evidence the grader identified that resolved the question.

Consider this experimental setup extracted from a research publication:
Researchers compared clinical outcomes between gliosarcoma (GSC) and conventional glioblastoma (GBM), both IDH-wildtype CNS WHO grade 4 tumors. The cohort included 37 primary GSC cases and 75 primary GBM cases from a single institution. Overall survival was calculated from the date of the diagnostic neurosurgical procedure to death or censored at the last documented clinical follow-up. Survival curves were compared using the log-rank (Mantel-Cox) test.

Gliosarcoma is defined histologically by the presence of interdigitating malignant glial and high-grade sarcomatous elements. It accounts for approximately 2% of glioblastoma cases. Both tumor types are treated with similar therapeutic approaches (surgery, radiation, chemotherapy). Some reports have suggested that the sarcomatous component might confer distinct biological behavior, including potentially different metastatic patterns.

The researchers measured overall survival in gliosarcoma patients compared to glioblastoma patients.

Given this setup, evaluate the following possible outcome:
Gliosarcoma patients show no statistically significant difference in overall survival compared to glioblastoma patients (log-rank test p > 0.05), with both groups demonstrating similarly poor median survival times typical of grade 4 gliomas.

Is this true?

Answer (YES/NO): YES